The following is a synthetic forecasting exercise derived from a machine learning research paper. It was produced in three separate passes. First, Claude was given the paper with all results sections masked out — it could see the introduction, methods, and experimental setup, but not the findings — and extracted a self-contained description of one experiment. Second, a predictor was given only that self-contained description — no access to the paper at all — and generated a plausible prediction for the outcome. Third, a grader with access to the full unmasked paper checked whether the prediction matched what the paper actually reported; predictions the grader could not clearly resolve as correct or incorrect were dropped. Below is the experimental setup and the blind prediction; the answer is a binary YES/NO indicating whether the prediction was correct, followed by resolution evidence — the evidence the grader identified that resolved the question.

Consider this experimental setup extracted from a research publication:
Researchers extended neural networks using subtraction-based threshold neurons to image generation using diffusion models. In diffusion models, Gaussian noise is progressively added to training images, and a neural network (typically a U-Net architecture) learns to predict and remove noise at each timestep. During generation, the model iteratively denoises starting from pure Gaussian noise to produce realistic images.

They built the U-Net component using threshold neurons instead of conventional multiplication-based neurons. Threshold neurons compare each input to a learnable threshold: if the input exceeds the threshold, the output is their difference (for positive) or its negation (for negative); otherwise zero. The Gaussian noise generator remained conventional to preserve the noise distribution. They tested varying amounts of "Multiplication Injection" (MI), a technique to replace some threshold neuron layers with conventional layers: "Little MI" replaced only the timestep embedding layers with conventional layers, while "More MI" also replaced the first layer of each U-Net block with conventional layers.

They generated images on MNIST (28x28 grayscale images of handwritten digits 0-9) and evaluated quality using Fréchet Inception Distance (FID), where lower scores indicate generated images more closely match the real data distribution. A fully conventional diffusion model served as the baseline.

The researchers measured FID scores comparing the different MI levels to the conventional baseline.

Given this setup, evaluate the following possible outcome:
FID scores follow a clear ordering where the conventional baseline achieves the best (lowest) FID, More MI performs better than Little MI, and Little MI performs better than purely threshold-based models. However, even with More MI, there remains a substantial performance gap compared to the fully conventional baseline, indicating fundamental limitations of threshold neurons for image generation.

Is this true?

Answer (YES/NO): NO